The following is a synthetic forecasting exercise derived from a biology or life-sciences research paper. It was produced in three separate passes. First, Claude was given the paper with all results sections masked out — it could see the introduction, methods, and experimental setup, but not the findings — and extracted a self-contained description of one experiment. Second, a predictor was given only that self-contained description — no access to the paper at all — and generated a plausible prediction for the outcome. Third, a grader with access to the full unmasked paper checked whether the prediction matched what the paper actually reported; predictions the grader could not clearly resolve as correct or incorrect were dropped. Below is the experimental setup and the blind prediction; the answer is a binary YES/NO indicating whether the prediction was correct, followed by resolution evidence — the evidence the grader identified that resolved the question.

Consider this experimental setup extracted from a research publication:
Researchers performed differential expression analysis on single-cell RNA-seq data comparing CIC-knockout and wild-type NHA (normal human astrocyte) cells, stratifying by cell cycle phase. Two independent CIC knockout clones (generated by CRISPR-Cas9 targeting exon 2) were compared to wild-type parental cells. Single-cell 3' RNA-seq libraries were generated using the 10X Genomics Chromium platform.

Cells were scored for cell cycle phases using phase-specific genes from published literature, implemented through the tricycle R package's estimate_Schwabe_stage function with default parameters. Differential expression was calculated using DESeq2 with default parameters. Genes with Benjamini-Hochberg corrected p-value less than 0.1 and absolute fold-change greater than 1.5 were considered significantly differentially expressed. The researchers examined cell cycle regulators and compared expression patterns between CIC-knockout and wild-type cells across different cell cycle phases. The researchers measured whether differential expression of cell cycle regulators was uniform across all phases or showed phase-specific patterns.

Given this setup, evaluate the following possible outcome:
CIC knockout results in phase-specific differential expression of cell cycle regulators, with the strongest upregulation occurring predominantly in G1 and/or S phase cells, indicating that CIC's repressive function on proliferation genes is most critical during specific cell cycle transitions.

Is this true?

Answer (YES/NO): NO